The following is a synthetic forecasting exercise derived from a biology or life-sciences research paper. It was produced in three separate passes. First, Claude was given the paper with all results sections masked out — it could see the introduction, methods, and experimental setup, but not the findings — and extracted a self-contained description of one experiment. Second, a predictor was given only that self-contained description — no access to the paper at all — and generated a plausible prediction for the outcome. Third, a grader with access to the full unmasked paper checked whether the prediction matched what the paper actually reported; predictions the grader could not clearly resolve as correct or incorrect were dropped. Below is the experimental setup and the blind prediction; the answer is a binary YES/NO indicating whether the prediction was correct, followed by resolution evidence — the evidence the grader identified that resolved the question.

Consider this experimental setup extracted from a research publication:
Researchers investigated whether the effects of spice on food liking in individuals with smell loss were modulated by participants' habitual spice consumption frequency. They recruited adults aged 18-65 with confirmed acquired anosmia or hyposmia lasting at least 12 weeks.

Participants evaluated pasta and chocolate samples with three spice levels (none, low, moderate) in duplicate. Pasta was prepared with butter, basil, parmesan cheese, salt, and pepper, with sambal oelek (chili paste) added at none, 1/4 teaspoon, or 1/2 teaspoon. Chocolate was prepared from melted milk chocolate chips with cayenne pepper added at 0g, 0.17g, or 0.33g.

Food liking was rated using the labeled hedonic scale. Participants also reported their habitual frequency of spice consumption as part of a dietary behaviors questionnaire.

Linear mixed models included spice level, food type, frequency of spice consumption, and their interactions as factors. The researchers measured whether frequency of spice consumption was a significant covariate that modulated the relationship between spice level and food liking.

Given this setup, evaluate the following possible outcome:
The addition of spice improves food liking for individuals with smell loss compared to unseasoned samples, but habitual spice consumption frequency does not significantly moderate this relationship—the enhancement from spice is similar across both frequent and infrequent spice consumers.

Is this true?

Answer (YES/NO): NO